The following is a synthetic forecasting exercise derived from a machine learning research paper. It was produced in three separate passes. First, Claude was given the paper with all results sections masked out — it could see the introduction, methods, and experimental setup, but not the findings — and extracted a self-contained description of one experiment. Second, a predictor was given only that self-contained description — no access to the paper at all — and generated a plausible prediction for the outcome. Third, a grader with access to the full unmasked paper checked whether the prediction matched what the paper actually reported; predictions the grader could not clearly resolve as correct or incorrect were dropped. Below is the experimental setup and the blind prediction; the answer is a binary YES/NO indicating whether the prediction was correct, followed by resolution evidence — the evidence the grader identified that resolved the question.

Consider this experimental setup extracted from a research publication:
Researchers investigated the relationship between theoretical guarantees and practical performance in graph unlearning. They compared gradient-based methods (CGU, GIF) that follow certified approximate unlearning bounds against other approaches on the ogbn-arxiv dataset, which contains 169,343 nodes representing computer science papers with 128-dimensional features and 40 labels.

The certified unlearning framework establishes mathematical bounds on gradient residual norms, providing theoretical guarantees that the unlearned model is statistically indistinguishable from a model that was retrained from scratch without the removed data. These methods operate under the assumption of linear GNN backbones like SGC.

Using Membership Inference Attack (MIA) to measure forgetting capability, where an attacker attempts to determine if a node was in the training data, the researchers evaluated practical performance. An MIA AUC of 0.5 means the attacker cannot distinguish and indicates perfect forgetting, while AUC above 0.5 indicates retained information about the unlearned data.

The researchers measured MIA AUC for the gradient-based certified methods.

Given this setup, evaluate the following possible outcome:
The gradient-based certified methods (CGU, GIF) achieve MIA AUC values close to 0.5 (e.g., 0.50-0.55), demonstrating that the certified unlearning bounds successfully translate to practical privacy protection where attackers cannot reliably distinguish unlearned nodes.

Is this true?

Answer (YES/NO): NO